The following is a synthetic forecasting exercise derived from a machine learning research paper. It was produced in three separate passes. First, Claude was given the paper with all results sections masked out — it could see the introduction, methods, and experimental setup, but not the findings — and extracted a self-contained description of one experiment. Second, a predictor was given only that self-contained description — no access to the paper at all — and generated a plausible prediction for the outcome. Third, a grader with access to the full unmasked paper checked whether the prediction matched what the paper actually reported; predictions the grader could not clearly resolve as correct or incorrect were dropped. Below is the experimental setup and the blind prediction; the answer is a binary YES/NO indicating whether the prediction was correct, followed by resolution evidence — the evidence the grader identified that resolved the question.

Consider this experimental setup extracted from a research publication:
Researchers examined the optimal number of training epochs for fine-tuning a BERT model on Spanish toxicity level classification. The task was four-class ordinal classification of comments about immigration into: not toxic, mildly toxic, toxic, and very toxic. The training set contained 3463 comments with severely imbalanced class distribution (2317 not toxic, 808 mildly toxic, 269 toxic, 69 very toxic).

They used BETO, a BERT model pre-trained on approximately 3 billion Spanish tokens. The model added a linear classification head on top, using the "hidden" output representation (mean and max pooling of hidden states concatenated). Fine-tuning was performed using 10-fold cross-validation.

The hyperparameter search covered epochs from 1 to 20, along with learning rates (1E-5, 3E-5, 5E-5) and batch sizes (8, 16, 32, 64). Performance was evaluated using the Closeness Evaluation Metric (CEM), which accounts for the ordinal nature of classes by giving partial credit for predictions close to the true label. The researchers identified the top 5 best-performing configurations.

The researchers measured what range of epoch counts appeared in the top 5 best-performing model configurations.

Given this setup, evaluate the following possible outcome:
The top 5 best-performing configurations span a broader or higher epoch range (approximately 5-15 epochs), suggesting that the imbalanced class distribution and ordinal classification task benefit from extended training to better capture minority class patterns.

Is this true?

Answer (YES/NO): NO